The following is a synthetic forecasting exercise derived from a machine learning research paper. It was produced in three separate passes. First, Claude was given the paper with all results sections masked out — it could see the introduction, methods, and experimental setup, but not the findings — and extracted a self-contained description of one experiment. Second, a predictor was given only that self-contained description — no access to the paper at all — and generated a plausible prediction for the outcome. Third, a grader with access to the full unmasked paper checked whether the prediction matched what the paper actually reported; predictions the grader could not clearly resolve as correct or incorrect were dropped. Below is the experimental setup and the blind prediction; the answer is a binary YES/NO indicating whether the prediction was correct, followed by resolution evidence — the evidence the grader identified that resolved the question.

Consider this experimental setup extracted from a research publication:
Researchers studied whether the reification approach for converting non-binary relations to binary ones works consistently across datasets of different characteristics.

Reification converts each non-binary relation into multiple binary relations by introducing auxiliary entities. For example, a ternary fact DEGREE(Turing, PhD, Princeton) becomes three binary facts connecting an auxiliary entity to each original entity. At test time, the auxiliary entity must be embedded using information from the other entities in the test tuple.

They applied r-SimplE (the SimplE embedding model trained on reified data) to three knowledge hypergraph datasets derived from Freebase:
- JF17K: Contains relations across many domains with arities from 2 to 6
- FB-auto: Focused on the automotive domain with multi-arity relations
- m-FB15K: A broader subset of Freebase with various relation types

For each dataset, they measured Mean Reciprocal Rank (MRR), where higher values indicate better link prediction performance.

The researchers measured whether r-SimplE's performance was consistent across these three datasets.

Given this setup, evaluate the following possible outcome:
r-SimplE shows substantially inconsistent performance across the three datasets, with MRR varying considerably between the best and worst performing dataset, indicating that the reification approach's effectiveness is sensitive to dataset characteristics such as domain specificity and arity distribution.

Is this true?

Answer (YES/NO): NO